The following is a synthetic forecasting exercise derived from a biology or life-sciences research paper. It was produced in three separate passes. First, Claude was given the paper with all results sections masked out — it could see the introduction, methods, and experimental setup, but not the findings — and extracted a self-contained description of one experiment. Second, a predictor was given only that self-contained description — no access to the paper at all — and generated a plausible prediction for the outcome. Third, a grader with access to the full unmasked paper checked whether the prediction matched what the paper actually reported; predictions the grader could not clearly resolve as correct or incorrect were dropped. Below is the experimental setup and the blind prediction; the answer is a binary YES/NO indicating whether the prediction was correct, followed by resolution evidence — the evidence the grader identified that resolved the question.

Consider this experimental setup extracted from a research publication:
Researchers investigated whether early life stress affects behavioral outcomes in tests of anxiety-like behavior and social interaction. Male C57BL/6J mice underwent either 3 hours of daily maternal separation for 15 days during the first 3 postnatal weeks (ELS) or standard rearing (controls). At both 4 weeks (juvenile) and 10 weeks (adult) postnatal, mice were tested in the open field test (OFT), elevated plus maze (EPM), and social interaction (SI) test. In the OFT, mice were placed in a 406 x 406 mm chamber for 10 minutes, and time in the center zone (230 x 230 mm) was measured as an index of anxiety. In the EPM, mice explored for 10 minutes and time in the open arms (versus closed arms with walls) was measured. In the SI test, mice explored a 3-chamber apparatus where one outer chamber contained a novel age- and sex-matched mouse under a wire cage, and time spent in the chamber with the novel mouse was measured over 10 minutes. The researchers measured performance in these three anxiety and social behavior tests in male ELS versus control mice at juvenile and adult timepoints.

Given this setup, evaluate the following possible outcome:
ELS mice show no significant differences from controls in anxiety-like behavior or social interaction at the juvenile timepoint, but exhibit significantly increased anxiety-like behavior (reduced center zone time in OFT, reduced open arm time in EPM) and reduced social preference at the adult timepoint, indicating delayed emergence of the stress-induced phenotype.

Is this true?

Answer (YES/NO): NO